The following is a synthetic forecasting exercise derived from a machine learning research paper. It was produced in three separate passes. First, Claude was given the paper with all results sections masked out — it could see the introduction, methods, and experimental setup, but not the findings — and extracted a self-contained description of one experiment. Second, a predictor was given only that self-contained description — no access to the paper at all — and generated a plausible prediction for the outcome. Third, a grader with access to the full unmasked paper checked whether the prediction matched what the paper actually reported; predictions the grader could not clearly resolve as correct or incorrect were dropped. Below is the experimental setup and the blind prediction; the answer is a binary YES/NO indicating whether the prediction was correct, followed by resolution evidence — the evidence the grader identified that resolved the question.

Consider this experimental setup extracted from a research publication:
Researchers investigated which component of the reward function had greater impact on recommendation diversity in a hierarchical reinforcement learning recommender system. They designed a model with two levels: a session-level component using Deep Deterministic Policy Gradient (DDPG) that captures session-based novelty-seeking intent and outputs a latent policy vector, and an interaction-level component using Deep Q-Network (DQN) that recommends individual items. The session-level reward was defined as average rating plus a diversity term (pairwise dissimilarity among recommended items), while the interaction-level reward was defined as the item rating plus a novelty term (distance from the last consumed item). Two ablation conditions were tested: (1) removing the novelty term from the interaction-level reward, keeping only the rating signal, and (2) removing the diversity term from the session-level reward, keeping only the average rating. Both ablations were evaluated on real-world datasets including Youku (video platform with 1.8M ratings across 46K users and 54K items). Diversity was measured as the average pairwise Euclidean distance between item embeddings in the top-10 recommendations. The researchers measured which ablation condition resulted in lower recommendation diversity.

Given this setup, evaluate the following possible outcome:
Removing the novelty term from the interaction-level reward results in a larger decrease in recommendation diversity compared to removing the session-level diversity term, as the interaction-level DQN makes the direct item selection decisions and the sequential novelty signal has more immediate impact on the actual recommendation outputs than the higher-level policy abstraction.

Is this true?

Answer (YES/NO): YES